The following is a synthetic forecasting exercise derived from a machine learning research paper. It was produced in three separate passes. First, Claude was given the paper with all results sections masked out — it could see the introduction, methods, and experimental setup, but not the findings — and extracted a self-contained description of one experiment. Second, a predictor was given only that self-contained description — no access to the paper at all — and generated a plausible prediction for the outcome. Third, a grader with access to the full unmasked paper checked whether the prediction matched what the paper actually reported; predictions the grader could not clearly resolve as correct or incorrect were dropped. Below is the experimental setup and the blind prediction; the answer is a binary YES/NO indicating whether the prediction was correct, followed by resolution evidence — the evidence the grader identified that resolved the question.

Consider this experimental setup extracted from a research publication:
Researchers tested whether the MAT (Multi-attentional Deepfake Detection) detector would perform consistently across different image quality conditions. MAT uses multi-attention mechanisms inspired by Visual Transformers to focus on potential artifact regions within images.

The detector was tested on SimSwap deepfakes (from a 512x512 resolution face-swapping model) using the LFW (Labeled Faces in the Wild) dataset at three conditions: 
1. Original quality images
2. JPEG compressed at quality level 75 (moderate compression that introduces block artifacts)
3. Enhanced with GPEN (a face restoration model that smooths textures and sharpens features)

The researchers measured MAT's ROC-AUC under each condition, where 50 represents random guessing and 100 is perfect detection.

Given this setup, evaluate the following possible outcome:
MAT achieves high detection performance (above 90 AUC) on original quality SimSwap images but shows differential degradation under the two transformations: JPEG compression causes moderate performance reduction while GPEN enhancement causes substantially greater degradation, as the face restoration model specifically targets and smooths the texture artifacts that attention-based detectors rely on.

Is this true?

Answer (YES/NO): NO